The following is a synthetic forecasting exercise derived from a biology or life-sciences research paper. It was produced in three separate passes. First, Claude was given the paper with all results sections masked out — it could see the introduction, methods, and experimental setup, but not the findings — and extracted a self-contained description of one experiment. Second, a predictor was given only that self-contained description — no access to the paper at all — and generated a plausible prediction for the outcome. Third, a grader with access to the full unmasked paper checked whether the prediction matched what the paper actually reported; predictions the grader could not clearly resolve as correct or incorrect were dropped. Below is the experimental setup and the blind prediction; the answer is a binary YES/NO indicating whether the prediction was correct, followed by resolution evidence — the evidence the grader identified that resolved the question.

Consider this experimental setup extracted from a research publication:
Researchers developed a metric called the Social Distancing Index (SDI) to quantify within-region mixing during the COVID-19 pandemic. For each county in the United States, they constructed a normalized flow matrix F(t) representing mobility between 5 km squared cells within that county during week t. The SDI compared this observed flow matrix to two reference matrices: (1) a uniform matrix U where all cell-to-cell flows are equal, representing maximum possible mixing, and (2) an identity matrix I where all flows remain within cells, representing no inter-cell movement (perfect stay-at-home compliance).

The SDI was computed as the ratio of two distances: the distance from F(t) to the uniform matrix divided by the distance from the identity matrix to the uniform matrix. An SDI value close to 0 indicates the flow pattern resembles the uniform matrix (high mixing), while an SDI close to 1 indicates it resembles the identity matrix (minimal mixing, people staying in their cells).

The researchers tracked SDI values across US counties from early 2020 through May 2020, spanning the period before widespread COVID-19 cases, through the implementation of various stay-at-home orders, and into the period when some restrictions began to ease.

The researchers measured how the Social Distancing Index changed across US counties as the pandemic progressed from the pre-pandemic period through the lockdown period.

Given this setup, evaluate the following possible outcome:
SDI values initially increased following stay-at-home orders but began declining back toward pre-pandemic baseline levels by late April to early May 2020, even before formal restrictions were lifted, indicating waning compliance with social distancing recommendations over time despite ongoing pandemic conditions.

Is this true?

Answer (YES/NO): YES